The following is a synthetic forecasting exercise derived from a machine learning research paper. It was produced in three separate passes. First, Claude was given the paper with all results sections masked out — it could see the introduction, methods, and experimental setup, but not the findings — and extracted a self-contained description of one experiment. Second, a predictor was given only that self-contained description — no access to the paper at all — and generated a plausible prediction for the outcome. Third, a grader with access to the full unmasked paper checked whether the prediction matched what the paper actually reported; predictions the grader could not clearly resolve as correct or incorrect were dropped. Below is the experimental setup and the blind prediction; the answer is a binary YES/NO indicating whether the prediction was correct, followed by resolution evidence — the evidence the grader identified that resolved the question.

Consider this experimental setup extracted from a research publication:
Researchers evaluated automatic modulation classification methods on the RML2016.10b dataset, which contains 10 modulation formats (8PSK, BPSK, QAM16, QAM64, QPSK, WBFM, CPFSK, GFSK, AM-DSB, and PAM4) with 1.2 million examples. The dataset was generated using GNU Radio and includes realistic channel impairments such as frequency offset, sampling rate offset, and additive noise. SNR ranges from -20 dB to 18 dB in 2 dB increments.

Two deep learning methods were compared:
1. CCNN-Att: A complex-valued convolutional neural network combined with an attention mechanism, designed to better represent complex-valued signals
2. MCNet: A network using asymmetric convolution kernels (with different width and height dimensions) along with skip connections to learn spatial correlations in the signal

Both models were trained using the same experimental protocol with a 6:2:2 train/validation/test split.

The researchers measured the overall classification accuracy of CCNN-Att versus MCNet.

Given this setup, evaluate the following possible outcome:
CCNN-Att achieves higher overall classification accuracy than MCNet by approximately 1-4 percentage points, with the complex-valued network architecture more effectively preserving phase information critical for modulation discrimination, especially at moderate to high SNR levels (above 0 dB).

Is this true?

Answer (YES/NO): NO